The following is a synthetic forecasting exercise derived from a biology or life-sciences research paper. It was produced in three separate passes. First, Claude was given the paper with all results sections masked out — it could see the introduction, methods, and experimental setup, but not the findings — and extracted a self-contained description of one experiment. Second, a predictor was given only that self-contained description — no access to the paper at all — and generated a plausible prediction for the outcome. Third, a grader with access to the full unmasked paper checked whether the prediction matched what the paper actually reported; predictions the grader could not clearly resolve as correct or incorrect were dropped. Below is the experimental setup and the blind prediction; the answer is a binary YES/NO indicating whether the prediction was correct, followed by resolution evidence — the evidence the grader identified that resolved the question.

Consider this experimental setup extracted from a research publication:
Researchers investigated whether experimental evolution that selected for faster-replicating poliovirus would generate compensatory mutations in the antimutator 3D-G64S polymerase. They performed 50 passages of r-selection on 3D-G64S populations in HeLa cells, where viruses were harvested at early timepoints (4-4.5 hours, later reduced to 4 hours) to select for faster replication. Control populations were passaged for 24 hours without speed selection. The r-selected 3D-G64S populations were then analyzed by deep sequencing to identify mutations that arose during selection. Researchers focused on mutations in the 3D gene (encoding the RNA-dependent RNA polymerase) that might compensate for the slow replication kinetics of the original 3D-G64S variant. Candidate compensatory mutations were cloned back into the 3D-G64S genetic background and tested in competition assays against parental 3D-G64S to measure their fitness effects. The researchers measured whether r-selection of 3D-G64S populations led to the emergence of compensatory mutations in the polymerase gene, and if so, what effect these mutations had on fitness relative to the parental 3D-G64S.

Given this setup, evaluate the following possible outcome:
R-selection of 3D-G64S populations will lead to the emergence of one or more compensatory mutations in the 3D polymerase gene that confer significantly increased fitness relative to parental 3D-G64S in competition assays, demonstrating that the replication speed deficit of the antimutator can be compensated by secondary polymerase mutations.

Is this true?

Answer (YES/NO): YES